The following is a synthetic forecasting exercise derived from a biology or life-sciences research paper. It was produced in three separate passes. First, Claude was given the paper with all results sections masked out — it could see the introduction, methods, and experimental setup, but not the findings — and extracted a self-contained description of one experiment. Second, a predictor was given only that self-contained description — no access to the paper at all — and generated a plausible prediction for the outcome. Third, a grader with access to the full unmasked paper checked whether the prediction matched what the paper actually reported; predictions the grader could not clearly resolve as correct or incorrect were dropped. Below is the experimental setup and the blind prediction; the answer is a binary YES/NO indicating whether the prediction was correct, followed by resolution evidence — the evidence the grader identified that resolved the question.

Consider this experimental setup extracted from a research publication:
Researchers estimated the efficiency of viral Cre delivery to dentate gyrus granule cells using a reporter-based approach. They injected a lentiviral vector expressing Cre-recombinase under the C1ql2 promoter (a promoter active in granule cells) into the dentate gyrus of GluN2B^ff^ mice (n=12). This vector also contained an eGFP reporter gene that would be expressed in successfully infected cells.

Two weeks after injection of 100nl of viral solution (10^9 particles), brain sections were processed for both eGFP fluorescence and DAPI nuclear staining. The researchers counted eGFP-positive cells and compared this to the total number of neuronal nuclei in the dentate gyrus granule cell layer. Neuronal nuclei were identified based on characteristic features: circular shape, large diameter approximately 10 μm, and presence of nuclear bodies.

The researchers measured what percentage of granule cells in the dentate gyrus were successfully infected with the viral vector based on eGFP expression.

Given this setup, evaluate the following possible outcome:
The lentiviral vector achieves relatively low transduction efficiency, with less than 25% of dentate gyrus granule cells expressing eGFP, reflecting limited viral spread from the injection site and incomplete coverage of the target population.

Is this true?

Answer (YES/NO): NO